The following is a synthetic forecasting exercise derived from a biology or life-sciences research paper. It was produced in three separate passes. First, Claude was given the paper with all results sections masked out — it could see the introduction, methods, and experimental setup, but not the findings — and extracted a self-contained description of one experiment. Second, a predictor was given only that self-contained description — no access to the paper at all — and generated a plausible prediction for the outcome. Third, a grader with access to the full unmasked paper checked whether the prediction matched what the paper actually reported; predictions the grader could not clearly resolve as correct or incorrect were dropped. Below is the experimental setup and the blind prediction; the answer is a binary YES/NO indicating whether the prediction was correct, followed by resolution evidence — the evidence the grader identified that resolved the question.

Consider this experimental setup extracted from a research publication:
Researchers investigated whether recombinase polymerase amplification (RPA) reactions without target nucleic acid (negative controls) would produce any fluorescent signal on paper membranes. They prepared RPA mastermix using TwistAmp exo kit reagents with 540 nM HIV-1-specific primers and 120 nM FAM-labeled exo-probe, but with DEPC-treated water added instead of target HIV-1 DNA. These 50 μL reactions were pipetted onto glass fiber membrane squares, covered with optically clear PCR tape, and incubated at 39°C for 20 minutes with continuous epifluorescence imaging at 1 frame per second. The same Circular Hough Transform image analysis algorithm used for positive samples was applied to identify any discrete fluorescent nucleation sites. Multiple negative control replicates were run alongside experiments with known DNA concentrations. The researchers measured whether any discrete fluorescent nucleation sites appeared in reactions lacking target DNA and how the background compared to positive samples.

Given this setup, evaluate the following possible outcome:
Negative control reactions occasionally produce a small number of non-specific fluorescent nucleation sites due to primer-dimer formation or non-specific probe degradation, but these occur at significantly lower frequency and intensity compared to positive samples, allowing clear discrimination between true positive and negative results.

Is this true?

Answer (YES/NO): NO